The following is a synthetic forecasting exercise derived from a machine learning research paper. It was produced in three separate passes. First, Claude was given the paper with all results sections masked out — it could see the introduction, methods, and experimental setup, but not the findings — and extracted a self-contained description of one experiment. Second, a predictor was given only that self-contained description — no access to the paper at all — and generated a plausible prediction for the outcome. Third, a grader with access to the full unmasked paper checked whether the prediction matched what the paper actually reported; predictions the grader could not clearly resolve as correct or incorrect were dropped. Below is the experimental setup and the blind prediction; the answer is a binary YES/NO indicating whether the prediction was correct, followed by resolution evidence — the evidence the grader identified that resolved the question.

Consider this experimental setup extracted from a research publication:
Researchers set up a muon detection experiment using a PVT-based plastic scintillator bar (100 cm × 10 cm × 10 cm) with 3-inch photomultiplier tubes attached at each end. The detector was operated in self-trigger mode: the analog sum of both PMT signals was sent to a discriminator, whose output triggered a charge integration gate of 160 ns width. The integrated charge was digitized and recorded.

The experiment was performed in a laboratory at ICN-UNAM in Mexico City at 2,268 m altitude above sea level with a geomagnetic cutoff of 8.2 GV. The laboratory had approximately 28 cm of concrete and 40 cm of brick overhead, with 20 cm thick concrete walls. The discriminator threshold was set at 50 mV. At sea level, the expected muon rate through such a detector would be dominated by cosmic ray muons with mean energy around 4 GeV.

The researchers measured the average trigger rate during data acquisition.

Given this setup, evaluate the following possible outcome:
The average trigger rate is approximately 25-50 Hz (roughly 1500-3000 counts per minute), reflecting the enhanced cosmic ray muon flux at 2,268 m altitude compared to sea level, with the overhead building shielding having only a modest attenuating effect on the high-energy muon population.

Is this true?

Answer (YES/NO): NO